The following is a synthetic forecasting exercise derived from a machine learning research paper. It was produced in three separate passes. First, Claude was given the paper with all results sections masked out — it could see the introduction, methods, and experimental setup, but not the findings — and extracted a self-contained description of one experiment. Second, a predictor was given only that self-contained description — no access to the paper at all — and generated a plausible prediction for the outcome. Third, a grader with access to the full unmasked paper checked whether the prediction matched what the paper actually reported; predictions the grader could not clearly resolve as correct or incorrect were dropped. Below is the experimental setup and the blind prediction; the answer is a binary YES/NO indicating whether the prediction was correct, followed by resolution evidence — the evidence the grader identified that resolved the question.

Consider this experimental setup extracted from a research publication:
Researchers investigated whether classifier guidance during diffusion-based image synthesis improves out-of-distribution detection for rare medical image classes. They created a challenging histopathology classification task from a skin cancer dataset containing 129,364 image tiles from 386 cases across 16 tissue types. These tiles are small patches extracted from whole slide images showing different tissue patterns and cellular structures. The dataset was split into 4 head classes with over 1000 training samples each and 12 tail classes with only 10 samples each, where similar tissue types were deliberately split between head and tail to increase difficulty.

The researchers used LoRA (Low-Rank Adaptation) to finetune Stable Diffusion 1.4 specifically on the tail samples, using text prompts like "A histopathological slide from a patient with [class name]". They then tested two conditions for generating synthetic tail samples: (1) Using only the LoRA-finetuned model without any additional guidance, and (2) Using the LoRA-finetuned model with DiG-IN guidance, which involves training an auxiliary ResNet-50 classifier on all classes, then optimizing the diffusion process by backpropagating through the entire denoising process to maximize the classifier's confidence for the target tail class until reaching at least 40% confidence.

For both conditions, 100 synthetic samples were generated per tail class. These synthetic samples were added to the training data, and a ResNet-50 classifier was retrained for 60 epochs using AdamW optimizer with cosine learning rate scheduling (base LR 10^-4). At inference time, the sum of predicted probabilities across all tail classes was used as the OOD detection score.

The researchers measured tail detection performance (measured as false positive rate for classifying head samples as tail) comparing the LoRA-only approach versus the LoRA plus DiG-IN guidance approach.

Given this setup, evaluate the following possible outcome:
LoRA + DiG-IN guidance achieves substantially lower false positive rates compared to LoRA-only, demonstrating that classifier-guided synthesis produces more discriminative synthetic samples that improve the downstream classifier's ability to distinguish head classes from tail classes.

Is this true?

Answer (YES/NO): YES